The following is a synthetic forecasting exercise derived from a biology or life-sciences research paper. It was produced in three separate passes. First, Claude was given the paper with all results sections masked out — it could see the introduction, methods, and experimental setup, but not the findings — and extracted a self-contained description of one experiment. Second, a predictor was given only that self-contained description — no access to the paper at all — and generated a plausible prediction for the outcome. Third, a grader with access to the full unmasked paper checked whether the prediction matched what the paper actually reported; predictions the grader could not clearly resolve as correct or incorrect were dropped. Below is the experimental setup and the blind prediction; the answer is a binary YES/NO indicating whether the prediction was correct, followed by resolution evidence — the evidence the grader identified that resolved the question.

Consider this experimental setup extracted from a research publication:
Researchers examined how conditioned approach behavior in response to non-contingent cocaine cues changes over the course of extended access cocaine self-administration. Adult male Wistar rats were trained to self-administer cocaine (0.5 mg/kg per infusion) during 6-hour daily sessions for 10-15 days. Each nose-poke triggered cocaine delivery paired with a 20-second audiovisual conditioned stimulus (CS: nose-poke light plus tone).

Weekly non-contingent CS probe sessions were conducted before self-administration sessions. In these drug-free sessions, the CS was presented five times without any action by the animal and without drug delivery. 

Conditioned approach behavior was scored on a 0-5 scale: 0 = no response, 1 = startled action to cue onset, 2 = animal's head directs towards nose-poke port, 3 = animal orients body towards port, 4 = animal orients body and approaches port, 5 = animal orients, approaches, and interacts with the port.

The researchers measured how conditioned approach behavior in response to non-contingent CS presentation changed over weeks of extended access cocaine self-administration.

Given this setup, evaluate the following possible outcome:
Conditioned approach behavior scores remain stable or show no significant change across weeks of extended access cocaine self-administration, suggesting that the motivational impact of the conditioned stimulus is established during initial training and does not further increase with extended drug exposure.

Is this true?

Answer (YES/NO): NO